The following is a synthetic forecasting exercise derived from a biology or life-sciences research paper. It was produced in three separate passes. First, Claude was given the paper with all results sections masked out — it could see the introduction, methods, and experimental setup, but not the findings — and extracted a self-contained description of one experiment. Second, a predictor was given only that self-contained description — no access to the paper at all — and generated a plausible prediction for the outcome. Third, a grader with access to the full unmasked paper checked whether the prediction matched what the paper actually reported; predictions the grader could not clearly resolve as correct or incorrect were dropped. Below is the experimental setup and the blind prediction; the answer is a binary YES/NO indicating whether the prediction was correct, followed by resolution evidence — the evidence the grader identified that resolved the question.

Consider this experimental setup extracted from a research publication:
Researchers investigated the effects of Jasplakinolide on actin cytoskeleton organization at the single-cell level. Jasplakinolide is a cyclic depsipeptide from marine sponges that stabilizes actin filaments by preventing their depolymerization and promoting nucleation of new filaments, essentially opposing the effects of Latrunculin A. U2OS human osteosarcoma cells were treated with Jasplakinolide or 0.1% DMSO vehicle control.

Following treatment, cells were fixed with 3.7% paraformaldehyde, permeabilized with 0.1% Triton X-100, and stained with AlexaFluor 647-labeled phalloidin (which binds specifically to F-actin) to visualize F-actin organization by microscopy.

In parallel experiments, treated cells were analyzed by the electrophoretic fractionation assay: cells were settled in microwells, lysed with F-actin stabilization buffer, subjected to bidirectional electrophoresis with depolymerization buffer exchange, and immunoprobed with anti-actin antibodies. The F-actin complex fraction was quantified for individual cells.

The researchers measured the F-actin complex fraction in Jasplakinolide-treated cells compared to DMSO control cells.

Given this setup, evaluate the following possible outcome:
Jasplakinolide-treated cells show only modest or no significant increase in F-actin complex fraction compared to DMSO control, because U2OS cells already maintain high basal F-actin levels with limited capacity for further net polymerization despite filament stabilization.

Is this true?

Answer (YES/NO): NO